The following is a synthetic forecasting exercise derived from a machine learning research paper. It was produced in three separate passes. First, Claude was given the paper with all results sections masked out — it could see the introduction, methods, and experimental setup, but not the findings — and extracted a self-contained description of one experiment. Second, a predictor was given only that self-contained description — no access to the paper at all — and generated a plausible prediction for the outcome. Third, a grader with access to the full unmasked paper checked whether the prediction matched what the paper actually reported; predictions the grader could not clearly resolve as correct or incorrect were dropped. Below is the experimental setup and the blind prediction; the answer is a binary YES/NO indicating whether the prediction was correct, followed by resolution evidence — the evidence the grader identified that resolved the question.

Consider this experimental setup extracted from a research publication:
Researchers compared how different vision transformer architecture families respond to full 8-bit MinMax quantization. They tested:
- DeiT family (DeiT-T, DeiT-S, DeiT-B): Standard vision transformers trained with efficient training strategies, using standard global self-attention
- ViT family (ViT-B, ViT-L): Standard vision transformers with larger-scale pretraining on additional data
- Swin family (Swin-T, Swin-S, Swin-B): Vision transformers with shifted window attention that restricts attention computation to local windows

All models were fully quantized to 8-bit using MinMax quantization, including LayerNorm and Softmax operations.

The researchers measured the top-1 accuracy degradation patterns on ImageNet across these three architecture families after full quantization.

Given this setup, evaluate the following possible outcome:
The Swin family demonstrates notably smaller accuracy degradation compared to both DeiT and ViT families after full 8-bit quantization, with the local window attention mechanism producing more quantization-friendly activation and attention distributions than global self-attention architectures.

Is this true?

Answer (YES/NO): NO